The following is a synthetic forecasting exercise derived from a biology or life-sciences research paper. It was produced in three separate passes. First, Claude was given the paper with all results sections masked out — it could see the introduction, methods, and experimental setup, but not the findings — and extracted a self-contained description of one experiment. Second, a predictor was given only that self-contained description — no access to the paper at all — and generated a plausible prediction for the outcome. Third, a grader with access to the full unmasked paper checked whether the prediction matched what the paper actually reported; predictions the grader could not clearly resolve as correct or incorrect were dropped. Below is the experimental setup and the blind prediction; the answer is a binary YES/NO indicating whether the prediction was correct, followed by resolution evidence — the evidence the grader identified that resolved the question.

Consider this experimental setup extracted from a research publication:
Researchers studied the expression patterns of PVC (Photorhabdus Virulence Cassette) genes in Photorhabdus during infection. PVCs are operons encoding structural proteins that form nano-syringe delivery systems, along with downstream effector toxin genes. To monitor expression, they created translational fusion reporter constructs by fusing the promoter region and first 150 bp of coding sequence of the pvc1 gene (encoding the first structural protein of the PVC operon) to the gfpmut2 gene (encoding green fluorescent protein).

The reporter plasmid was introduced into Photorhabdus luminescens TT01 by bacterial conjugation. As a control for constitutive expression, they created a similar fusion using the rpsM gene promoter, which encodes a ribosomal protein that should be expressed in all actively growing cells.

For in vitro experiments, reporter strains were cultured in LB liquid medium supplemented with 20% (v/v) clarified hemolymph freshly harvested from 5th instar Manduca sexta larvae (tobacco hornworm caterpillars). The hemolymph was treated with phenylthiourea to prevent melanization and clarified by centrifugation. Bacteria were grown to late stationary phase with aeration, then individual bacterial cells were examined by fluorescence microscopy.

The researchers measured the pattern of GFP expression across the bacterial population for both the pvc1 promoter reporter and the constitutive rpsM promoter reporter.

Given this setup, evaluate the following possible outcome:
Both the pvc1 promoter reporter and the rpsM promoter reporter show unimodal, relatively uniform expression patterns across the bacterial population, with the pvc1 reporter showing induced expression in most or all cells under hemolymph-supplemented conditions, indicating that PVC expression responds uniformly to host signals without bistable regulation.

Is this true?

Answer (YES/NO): NO